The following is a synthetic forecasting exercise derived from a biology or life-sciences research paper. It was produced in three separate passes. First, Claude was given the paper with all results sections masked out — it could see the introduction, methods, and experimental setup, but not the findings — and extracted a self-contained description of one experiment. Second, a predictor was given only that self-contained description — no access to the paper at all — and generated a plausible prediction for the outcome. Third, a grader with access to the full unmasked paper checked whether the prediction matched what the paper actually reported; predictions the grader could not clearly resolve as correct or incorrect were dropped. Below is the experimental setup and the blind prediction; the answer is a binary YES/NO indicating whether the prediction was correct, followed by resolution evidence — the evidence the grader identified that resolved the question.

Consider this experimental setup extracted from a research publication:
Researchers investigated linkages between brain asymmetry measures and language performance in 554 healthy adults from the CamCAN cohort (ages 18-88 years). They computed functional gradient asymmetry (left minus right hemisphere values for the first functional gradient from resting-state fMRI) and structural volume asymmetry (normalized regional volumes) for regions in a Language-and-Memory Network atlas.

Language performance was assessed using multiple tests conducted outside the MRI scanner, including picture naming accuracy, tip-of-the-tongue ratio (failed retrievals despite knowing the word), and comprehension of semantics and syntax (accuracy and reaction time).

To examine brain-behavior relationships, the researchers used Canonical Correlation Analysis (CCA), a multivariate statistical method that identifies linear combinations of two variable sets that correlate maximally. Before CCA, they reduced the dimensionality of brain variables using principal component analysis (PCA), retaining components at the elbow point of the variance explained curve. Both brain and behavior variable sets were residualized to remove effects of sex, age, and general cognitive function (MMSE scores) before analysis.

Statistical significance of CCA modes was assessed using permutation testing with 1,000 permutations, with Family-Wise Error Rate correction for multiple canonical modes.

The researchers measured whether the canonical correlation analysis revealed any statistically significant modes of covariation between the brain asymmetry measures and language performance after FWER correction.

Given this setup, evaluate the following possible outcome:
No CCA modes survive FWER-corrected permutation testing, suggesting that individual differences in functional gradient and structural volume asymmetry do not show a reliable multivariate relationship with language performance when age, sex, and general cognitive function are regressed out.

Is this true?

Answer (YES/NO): NO